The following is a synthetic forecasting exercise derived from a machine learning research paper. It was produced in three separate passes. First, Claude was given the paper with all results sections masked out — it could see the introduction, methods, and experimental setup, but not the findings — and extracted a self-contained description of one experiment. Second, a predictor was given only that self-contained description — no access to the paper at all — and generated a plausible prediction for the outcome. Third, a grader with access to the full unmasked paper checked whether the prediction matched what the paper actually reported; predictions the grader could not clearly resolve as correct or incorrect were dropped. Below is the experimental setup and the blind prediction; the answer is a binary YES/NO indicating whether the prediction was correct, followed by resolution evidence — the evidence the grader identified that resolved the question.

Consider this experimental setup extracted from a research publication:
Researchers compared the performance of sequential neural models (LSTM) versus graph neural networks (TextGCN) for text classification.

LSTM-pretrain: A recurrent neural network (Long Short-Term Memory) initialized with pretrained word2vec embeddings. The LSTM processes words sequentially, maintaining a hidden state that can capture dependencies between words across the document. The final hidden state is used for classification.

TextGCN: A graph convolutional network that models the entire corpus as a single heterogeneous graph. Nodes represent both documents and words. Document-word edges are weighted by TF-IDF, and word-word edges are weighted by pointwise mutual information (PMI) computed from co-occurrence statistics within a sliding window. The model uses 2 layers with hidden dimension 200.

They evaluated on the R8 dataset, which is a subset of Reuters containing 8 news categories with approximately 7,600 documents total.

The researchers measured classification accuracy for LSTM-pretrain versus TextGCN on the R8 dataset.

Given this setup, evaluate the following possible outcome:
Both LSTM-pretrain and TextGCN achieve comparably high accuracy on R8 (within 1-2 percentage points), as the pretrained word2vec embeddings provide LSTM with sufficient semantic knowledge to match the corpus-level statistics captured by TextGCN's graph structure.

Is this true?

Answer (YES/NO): YES